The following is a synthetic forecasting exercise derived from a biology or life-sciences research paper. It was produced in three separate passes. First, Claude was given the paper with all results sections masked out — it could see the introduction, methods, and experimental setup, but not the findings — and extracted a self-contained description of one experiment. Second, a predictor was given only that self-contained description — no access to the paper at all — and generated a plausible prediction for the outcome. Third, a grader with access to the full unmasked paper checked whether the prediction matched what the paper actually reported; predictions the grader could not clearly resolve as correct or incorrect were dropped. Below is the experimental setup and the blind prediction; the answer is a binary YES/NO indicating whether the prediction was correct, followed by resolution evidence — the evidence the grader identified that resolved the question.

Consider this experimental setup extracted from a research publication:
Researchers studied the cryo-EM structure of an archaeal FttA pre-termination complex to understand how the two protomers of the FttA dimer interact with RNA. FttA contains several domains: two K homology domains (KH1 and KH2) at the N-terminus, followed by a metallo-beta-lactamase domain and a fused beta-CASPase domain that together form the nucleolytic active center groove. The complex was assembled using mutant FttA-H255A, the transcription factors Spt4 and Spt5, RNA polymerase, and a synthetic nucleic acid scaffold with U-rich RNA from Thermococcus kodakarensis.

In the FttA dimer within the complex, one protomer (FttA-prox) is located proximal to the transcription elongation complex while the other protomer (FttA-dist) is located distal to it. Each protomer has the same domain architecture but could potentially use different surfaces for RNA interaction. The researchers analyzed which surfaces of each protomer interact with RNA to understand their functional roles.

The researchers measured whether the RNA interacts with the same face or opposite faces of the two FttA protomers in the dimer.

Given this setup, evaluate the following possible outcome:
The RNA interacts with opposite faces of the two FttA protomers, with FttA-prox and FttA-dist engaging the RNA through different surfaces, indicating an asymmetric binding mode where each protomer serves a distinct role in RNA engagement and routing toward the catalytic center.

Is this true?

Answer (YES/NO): YES